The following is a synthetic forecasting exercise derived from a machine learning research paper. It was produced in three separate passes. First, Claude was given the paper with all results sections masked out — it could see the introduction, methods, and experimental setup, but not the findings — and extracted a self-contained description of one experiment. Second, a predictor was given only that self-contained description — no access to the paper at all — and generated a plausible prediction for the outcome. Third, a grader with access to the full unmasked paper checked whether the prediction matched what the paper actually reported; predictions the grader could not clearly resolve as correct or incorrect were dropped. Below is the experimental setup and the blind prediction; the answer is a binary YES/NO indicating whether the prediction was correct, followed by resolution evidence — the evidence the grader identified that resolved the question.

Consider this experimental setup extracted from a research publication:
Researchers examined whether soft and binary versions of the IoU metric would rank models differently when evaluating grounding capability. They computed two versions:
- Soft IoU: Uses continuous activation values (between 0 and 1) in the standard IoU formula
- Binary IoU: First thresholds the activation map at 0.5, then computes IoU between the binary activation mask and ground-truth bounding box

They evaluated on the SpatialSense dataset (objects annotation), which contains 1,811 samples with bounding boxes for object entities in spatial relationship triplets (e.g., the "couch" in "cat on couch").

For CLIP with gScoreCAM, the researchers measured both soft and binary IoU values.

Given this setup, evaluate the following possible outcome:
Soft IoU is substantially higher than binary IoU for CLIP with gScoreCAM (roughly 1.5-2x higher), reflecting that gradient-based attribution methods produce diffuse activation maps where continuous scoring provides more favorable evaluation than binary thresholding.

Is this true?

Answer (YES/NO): NO